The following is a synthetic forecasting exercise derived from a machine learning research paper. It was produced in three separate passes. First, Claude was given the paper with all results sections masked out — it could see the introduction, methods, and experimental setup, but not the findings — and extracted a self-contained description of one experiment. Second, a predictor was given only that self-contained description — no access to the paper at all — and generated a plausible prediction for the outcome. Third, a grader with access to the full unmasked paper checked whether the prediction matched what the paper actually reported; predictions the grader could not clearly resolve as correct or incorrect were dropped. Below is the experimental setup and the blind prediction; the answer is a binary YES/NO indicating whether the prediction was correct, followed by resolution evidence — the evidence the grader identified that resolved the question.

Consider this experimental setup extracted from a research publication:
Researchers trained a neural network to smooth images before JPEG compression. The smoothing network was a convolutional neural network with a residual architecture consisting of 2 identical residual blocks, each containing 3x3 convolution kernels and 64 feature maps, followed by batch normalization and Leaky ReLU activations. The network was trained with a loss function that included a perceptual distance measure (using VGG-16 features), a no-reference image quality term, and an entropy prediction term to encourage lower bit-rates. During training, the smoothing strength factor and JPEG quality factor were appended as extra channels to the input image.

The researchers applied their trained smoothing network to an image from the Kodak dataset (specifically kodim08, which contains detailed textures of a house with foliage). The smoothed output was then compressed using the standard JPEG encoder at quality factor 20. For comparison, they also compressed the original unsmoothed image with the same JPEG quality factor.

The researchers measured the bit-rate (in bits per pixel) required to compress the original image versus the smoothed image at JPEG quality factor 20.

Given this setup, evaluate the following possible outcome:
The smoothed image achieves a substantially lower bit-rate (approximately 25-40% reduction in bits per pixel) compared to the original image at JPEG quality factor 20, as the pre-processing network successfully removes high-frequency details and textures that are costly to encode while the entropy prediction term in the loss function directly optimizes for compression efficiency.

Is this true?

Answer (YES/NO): NO